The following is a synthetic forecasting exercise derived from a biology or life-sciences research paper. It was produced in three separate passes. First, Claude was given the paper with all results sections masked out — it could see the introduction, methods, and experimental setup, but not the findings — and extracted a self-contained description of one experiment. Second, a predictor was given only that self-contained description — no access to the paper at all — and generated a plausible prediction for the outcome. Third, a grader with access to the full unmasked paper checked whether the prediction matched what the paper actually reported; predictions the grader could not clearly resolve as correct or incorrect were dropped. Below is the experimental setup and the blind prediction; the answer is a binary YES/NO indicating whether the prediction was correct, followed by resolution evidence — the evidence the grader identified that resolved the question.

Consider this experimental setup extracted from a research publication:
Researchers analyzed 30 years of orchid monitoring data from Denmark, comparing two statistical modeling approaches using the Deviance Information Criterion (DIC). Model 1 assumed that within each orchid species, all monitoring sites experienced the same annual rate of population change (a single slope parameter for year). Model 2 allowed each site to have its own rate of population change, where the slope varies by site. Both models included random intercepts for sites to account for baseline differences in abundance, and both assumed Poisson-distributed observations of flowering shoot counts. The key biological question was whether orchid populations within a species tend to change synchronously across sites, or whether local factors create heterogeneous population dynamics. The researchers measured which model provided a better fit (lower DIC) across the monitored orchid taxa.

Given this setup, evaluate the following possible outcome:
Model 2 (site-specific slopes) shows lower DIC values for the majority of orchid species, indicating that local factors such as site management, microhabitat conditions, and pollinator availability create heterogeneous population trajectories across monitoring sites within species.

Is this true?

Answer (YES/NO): YES